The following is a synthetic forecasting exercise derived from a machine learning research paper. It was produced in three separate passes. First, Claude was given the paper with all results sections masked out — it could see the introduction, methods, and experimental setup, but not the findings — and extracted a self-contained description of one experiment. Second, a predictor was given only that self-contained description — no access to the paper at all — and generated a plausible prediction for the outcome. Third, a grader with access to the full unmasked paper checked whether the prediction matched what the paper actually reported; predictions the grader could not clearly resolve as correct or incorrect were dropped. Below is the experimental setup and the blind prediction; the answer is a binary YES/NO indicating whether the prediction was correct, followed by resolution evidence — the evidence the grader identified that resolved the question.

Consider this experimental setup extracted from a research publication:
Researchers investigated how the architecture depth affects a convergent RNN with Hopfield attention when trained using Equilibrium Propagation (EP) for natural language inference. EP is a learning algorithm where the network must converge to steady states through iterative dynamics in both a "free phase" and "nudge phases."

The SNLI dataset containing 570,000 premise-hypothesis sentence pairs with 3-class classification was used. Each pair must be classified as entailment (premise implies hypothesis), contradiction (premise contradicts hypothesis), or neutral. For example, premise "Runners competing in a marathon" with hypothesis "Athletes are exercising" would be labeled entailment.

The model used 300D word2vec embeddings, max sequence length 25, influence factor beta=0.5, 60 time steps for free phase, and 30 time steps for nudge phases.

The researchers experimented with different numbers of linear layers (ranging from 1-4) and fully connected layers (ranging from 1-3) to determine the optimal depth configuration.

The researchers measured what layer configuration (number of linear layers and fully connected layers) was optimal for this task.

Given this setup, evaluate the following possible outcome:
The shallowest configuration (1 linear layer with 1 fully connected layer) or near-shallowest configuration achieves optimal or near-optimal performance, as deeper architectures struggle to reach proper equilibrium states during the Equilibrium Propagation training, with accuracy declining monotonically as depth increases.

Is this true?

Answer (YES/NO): NO